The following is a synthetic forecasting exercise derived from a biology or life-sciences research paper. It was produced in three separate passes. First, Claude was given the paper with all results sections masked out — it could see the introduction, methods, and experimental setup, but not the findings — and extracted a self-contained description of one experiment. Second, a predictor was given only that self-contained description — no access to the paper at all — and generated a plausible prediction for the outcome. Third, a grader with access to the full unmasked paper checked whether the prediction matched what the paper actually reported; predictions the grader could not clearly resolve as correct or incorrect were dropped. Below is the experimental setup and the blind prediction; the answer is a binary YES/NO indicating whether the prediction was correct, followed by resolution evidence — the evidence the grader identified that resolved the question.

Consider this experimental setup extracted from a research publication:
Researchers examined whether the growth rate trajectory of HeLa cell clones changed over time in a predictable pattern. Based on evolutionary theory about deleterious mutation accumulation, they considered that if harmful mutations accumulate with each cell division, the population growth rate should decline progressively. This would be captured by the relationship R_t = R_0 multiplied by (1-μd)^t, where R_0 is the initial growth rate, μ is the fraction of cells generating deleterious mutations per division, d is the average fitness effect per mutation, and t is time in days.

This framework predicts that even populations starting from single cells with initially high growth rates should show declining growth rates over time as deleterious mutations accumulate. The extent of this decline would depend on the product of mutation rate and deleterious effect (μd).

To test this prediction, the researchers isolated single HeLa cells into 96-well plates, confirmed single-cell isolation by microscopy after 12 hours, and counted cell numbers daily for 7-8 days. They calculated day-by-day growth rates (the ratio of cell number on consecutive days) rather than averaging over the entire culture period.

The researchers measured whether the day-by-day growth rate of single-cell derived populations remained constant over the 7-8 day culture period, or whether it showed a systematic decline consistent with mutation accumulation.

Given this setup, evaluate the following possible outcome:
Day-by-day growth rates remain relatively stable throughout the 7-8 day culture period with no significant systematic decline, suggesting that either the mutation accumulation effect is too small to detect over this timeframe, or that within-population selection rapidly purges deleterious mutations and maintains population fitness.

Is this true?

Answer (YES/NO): NO